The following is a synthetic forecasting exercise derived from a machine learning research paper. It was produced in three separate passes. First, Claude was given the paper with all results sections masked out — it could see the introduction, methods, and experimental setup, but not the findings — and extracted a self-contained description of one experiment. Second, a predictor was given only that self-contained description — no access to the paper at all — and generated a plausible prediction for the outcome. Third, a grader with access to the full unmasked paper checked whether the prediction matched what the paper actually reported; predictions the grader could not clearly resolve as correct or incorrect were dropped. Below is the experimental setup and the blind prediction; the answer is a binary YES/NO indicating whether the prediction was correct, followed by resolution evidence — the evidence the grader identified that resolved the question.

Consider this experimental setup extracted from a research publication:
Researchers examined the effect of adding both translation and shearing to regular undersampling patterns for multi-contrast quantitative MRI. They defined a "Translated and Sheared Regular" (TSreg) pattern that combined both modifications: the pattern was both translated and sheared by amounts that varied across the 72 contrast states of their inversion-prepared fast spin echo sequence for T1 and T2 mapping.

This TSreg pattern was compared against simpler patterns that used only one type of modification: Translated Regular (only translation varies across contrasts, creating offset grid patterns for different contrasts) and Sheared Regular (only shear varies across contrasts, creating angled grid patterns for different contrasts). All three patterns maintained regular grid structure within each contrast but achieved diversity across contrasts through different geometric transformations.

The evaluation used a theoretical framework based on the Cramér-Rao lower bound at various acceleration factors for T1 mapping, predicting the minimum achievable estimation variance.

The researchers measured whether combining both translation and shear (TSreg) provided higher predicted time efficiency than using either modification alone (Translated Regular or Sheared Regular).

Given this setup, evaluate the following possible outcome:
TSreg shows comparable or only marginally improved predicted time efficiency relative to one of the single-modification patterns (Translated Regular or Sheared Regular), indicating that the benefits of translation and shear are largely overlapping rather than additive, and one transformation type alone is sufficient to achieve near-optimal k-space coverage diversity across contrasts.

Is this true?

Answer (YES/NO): NO